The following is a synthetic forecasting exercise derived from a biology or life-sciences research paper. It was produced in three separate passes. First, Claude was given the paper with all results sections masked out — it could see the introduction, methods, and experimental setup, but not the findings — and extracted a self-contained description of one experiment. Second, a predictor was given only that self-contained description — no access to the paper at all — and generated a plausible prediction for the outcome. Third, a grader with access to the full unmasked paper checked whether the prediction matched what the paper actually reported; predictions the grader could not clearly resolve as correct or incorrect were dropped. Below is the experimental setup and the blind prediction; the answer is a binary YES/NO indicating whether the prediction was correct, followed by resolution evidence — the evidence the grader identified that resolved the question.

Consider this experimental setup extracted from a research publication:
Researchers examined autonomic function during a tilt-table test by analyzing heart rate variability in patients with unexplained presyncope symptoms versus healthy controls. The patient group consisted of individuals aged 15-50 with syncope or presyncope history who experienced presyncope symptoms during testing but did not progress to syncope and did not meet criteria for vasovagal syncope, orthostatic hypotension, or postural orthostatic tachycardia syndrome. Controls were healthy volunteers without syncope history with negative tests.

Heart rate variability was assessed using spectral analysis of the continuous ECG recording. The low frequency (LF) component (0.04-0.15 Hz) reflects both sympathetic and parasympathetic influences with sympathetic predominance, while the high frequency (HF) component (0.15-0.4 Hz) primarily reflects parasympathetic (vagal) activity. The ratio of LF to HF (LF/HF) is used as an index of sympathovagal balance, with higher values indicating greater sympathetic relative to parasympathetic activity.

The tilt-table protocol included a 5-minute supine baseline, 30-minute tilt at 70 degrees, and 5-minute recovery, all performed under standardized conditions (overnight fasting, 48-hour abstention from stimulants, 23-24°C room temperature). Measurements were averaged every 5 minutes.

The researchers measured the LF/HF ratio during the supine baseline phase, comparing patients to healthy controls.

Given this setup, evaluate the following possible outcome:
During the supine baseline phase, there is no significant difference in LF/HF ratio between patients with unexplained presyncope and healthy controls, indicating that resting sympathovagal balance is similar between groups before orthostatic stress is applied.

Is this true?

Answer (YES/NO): YES